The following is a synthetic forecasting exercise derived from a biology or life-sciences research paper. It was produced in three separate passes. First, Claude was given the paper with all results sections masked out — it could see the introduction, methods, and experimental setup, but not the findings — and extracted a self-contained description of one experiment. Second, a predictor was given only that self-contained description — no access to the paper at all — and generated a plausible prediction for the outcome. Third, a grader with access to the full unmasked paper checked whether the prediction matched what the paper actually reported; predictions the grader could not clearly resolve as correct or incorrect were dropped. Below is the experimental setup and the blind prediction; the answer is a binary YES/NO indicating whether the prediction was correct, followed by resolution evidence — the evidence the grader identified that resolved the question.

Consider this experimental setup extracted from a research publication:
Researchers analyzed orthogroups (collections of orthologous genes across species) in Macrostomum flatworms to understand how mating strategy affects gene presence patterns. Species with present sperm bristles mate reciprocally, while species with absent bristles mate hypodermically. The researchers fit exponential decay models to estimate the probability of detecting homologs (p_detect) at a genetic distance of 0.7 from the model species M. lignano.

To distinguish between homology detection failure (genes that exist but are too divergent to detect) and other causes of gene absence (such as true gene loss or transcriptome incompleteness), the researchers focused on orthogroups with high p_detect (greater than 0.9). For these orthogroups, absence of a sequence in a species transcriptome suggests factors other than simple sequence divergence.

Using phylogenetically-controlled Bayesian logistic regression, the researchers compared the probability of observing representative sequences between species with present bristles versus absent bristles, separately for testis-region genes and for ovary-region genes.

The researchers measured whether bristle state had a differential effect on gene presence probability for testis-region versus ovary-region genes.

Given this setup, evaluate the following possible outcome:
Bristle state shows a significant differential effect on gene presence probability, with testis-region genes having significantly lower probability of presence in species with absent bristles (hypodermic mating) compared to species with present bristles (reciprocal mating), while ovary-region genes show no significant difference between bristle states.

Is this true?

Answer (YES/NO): YES